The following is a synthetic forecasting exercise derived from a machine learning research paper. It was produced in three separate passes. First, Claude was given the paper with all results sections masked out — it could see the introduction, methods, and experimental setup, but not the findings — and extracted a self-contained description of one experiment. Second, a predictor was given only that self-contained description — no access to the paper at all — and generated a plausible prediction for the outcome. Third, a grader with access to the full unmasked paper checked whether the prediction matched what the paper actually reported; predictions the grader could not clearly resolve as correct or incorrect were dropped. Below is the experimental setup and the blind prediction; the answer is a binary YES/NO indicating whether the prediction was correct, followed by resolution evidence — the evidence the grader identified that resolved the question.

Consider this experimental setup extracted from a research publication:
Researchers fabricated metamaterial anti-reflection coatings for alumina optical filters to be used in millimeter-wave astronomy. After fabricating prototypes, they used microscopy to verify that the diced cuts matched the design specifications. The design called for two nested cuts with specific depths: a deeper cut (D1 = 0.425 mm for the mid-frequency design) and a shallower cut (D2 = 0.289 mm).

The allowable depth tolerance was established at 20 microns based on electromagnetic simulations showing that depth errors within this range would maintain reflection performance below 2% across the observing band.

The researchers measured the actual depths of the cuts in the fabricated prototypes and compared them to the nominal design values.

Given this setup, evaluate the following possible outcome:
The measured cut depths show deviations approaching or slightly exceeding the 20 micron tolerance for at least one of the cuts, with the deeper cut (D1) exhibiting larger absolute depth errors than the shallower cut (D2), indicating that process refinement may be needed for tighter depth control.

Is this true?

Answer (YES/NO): NO